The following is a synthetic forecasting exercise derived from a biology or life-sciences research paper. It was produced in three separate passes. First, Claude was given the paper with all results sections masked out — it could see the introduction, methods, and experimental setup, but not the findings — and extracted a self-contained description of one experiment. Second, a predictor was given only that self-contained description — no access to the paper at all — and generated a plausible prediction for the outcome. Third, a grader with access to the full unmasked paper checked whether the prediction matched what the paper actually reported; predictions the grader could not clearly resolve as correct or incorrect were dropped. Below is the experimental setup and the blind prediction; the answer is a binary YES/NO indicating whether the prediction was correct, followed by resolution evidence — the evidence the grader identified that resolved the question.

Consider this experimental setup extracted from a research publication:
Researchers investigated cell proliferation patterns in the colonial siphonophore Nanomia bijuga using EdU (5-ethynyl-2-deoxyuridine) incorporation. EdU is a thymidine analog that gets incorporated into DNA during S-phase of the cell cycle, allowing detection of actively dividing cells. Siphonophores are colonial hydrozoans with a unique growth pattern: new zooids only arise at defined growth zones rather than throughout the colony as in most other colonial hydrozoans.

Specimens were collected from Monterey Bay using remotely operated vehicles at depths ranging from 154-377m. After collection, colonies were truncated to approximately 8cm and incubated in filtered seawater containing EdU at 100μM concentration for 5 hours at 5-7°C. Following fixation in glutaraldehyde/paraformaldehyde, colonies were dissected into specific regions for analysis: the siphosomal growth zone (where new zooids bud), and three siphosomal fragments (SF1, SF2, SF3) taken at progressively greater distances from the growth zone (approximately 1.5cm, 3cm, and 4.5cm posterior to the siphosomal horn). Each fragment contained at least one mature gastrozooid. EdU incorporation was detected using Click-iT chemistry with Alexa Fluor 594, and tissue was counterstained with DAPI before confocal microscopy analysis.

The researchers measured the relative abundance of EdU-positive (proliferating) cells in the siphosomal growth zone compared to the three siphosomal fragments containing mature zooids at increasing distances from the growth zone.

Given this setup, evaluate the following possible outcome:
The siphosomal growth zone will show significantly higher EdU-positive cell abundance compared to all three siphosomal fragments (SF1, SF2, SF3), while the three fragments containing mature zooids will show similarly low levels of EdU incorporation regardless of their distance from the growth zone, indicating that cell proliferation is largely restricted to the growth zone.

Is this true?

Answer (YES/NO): NO